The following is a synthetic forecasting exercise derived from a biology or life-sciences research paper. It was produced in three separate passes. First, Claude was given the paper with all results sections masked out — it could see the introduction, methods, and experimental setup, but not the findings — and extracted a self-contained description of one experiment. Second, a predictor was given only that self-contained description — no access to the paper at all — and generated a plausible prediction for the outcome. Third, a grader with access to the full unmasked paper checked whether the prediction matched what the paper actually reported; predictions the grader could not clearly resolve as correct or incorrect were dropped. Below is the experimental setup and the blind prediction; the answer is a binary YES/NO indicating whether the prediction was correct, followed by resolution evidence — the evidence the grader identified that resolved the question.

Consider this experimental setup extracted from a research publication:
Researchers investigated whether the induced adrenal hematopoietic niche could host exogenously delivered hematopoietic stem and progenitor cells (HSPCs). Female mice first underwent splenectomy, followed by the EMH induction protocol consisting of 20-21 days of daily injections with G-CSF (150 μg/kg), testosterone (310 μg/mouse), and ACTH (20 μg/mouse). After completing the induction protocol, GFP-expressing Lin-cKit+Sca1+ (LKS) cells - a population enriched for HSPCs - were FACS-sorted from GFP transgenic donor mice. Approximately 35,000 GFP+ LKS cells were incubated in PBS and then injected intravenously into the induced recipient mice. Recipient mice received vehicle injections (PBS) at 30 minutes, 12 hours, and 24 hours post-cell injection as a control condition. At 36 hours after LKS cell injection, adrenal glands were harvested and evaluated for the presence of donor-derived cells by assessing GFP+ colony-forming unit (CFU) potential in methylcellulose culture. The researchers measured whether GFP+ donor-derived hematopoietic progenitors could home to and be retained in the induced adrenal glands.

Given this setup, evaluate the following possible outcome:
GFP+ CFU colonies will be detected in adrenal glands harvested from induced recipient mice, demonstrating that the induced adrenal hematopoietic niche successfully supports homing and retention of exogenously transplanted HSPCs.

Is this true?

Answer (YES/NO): YES